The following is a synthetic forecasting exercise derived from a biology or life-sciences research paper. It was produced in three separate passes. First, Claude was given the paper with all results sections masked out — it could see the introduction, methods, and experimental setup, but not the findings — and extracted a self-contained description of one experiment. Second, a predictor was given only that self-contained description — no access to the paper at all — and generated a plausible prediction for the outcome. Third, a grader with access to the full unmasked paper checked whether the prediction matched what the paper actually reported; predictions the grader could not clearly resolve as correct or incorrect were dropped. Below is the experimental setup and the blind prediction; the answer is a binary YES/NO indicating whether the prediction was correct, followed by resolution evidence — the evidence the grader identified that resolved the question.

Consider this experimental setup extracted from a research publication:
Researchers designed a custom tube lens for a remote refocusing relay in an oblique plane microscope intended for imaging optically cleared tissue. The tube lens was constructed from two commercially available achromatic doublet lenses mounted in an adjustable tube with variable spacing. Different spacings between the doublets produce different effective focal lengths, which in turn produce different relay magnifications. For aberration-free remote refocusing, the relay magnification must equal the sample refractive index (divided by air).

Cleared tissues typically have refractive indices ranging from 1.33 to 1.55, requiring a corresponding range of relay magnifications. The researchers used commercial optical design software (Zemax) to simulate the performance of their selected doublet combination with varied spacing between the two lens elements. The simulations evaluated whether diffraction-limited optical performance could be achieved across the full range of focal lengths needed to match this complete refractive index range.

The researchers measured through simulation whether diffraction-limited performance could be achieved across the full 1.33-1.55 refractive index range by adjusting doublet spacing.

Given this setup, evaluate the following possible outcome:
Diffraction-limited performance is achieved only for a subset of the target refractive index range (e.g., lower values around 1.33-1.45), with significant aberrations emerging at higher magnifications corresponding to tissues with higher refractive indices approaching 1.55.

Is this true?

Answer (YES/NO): NO